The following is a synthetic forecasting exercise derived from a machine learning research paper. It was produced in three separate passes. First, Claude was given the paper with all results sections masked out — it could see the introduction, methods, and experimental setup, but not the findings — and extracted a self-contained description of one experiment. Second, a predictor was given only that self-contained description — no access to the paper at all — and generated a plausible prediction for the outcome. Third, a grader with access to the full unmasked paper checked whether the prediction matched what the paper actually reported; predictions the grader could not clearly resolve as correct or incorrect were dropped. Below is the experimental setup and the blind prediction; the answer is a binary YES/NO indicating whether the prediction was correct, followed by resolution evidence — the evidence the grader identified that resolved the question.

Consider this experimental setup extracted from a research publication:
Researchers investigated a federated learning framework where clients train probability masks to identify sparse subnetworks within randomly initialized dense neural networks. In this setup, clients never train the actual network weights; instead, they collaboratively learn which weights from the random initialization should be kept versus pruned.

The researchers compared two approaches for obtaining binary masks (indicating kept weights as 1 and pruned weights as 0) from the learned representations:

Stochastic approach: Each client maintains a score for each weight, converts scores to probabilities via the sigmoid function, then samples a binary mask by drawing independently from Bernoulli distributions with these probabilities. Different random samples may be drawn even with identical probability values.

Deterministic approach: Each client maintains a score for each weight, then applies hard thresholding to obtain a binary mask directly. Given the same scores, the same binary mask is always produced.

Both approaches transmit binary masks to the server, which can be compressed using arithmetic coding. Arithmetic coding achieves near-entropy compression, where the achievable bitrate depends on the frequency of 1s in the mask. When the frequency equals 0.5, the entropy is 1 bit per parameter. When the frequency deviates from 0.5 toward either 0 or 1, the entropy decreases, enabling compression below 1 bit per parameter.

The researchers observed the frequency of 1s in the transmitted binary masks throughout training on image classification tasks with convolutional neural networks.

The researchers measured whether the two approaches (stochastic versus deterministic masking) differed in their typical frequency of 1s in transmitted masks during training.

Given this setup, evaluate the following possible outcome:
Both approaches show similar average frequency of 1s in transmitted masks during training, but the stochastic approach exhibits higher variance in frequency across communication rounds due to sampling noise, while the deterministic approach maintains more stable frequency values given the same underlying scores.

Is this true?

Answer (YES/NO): NO